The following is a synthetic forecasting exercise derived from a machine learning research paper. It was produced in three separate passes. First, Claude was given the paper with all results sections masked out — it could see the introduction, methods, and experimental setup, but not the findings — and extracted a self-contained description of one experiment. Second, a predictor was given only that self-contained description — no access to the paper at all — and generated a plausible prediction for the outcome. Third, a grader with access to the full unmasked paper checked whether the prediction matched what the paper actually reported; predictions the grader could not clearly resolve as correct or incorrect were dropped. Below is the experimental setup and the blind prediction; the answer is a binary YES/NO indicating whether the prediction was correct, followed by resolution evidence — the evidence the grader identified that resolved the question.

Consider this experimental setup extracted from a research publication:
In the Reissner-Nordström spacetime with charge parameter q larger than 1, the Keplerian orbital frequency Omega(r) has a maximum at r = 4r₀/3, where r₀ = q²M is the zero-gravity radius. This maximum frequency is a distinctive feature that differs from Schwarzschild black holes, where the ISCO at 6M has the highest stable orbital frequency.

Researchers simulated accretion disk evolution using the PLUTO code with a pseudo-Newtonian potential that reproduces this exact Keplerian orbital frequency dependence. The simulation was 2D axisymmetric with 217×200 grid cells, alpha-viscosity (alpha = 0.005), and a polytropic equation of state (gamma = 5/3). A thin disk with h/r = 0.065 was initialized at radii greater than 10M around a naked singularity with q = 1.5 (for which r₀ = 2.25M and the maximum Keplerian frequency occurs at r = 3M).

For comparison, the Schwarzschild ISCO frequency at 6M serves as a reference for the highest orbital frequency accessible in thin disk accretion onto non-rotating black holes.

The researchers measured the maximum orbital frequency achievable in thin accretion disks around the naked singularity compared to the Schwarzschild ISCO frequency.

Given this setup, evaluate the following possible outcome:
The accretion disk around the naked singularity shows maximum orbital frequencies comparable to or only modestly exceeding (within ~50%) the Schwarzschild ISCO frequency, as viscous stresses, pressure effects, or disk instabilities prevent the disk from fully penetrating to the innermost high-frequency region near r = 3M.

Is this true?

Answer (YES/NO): NO